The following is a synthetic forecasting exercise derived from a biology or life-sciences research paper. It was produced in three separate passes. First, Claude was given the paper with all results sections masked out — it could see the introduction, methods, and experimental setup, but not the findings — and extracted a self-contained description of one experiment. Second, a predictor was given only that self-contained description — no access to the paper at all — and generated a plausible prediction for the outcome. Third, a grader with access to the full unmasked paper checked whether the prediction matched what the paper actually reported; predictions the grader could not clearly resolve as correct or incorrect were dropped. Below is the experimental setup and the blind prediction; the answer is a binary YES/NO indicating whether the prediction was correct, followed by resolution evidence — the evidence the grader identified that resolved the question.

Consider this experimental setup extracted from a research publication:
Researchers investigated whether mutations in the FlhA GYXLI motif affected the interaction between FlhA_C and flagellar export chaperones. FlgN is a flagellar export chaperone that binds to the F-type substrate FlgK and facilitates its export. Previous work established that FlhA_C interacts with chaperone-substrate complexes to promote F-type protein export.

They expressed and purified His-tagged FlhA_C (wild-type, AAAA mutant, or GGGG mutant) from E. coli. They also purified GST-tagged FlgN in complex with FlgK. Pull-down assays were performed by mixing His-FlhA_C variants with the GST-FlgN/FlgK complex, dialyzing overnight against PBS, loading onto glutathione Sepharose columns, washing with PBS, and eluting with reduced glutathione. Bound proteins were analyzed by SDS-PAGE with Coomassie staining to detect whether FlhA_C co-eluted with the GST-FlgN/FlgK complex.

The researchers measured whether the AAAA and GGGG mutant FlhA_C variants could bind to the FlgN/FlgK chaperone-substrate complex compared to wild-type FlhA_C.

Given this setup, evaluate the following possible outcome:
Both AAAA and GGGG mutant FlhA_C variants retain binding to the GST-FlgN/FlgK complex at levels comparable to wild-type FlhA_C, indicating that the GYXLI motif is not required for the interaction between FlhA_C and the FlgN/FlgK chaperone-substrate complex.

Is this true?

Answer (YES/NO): NO